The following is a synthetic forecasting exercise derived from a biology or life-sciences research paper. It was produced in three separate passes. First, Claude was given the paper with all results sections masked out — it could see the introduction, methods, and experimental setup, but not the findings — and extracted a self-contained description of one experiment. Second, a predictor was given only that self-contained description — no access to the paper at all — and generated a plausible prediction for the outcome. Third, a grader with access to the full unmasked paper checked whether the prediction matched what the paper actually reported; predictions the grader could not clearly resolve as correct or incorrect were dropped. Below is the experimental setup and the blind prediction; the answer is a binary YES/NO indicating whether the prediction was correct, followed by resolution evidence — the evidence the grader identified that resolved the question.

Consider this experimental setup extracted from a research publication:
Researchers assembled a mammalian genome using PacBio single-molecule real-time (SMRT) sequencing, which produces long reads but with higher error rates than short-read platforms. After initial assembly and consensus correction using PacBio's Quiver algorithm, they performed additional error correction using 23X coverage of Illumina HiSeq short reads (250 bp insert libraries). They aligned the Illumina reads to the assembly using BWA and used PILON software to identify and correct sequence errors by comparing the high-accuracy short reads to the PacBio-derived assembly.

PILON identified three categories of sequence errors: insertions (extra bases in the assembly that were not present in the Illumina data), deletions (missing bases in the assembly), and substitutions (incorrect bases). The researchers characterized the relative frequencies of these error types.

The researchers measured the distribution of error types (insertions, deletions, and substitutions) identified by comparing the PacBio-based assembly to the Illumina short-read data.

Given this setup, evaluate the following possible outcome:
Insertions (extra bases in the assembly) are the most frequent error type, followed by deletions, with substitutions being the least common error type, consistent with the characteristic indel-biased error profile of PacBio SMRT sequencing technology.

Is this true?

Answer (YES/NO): YES